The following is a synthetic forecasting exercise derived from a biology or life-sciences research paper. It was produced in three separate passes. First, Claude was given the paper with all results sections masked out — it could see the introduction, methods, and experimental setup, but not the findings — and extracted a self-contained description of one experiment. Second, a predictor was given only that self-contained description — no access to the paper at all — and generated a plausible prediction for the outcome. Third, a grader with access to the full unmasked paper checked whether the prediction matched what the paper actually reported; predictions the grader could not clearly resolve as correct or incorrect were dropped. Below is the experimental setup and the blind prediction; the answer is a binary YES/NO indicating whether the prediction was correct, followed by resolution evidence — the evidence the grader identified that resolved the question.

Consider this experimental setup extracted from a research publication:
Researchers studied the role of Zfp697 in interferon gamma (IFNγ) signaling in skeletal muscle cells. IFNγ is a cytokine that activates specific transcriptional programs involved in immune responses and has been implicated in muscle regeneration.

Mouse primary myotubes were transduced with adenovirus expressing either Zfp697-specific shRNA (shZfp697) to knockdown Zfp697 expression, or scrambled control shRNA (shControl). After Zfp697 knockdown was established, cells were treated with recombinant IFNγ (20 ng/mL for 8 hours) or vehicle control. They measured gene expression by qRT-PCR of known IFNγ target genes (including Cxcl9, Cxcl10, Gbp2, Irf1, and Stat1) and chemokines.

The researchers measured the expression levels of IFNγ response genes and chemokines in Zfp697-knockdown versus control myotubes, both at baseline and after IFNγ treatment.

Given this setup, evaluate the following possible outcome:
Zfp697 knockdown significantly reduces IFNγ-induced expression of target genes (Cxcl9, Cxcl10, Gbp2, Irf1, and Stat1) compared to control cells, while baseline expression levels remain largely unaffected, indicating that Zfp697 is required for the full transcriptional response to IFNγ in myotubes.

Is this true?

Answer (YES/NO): NO